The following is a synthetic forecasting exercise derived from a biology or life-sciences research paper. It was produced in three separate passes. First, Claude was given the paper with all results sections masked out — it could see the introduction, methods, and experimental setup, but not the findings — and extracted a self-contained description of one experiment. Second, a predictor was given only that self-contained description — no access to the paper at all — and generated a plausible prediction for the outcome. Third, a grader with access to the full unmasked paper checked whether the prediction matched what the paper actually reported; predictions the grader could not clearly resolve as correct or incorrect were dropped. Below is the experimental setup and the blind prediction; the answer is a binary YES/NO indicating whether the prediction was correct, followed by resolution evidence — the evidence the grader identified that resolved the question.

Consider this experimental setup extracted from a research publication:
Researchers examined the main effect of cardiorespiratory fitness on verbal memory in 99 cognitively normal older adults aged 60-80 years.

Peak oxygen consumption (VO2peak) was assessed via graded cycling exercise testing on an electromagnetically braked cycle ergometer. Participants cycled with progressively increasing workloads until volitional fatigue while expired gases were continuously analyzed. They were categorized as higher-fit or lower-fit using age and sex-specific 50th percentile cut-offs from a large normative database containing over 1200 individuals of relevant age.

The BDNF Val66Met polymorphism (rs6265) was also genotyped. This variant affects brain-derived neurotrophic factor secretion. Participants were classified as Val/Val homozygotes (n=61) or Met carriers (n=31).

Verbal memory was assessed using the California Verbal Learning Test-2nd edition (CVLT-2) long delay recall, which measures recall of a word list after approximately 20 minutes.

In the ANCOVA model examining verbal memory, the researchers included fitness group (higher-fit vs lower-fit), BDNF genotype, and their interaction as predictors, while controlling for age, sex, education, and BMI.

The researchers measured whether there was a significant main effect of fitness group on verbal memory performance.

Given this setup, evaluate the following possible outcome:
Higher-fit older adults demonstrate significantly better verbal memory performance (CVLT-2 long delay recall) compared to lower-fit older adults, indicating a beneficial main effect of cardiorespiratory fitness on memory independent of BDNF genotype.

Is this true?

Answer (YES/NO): NO